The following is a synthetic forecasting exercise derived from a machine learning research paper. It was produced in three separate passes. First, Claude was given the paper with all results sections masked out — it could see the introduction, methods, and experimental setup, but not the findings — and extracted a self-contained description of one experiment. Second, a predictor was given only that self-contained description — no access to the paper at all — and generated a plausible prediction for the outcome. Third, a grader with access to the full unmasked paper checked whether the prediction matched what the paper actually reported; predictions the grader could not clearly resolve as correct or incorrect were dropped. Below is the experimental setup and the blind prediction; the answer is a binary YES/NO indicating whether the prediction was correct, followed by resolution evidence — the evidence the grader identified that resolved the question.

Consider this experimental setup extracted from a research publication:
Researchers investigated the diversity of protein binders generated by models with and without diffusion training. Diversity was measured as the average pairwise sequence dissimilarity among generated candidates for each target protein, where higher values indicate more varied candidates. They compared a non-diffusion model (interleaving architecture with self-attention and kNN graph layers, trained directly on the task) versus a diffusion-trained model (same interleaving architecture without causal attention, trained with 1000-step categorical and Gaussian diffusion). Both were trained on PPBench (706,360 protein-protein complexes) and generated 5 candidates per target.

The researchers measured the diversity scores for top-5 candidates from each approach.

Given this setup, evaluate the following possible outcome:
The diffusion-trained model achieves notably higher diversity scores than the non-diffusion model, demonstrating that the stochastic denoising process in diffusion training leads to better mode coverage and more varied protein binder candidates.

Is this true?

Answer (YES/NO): YES